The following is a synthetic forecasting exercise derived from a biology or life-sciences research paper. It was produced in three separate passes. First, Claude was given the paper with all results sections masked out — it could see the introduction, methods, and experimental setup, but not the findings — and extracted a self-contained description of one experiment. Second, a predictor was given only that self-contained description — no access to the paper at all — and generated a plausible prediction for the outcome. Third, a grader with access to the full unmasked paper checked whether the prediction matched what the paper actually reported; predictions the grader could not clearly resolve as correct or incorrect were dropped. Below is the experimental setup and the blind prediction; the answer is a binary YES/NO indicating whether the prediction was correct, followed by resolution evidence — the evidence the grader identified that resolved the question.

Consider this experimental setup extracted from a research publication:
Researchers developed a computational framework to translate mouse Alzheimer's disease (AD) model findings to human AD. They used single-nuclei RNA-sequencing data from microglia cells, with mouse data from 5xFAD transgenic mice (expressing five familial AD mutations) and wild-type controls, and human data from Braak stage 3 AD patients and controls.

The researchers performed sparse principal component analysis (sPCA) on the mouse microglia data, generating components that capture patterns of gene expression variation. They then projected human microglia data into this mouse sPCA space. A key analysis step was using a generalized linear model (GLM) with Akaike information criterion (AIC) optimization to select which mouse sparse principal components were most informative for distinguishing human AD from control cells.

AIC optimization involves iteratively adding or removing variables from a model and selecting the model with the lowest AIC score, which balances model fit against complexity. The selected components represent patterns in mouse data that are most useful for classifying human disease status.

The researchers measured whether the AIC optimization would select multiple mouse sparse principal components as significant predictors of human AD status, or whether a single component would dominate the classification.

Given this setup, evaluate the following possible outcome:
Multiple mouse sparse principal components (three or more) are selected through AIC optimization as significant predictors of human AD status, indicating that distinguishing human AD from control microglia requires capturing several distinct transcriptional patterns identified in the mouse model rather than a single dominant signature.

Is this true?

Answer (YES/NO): YES